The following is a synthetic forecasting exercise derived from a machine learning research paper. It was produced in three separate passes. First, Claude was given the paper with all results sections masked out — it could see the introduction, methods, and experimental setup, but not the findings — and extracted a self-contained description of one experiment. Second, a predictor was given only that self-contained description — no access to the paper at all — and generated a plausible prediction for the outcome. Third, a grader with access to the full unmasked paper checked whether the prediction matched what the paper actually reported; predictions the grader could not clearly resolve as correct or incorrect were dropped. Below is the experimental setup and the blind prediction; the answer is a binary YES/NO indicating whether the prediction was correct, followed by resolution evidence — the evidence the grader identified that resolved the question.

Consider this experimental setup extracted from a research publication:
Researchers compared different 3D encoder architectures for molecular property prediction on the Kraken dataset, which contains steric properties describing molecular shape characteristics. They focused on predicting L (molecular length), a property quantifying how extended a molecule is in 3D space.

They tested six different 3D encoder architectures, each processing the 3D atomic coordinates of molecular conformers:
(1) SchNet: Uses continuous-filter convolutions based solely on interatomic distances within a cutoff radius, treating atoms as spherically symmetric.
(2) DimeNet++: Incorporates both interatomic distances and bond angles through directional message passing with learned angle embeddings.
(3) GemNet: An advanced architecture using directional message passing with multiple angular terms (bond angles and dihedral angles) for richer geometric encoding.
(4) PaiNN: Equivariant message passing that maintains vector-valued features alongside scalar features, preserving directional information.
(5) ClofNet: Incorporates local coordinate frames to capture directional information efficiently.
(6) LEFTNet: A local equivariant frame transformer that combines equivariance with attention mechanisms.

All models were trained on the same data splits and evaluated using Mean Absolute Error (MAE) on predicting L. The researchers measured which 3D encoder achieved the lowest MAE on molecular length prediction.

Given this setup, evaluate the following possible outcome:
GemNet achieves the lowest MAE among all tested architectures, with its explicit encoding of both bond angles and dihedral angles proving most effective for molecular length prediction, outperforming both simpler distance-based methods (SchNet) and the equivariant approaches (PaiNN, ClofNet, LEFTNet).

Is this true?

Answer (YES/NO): YES